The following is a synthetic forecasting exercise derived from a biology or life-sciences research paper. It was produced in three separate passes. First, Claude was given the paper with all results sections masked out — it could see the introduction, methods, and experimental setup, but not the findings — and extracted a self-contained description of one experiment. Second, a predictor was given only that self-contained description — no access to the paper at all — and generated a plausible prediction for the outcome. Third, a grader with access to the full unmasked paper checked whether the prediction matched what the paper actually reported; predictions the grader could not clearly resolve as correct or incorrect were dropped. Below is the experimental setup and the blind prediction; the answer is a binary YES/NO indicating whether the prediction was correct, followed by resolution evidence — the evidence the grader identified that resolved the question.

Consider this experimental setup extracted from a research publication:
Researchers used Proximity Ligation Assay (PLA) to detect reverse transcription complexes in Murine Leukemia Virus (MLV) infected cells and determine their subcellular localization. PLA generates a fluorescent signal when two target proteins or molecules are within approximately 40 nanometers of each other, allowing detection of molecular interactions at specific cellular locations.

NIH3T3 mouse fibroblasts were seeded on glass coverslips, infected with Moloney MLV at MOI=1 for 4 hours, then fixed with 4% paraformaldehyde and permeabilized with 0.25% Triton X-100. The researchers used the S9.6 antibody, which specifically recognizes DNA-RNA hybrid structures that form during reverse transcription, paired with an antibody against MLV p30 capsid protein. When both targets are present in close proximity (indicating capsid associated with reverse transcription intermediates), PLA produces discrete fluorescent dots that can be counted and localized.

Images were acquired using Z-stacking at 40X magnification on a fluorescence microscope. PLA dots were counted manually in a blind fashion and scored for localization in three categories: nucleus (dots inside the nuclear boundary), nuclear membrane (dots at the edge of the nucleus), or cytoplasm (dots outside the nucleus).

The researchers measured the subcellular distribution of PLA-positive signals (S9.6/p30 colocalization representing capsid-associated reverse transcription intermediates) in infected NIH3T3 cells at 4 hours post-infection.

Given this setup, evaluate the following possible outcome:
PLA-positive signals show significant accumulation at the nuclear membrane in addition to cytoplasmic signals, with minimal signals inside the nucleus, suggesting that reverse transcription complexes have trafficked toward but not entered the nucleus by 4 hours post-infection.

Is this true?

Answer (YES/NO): YES